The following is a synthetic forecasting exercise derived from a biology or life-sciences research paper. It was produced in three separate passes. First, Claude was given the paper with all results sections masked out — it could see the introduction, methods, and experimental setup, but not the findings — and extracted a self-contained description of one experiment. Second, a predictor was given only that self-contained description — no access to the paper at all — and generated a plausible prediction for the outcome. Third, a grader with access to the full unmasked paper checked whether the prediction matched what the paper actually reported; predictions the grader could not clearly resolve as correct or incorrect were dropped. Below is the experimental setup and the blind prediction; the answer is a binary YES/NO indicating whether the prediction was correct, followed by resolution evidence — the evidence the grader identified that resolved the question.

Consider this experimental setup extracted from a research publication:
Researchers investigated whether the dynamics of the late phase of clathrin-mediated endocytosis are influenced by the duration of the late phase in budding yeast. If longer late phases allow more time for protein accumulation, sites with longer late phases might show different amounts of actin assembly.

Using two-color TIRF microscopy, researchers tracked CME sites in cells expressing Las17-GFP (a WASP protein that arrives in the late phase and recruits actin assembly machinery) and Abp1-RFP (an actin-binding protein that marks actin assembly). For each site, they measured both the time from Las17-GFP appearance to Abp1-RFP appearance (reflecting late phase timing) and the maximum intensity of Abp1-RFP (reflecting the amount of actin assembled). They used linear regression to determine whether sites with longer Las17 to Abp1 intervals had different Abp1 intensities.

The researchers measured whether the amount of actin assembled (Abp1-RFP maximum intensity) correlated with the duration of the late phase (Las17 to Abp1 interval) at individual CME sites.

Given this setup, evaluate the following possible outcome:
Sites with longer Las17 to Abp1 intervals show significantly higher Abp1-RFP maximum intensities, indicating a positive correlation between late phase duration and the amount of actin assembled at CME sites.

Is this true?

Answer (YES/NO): YES